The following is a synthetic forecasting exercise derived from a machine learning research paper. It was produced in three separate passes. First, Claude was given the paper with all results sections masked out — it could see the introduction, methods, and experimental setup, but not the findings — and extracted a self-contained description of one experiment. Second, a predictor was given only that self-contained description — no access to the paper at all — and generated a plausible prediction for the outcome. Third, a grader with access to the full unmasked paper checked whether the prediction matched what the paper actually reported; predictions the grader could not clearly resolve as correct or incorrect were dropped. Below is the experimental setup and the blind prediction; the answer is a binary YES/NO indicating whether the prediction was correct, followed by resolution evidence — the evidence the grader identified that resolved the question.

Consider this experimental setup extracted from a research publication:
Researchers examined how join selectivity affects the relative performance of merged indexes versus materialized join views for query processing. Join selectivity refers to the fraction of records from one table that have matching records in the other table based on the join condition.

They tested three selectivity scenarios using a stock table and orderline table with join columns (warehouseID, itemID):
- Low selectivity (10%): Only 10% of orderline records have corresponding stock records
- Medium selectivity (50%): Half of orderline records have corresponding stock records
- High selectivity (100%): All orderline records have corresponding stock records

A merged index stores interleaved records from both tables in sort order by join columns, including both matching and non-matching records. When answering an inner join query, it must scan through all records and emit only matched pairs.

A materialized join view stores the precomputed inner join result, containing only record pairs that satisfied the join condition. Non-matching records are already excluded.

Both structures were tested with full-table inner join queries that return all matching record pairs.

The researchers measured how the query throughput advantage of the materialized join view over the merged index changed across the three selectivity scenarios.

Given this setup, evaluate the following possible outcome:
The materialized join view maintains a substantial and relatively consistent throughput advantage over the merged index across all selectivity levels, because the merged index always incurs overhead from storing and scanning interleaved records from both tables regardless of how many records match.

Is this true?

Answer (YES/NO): NO